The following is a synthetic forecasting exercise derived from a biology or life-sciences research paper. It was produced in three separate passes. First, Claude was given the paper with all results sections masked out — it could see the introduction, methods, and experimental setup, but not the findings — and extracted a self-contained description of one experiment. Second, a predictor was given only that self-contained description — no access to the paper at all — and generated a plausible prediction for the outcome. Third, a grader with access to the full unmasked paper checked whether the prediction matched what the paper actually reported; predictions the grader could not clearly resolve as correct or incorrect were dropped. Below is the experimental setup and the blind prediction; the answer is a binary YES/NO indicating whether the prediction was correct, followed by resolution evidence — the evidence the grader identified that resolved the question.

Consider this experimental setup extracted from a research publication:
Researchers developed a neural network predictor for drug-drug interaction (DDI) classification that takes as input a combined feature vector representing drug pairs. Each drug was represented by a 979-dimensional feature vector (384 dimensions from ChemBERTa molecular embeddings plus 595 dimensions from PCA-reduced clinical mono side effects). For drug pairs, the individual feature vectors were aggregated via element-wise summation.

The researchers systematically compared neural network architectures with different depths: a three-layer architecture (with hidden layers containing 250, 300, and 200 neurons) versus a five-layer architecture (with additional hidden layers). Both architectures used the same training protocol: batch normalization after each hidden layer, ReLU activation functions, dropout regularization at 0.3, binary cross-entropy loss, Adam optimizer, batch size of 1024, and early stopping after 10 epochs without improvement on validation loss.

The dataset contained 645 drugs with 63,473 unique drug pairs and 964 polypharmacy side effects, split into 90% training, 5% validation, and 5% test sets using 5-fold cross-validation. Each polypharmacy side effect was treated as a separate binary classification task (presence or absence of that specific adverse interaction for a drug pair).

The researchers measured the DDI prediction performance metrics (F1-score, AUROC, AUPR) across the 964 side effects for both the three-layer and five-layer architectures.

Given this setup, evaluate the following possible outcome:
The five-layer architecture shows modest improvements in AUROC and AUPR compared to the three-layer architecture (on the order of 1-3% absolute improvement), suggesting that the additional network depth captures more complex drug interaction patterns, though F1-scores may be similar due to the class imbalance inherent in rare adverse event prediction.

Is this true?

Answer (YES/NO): NO